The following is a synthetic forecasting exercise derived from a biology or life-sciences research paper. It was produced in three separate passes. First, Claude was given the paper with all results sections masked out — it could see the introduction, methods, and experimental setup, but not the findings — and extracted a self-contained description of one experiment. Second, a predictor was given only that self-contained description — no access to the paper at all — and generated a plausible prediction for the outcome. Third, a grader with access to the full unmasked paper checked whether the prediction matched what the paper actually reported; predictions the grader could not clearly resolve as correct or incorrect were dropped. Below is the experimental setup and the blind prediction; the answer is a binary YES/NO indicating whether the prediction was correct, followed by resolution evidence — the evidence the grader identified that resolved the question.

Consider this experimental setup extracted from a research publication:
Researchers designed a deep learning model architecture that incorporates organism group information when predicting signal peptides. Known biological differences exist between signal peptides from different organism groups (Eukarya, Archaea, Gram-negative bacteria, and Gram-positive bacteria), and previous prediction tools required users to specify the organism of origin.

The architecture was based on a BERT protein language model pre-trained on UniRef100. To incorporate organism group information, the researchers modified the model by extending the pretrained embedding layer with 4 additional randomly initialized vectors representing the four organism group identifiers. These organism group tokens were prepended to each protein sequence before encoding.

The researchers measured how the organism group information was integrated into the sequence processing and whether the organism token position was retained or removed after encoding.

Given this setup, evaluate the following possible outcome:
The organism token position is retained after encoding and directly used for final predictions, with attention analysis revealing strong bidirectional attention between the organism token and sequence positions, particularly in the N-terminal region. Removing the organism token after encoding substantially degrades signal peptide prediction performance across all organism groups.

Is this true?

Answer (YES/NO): NO